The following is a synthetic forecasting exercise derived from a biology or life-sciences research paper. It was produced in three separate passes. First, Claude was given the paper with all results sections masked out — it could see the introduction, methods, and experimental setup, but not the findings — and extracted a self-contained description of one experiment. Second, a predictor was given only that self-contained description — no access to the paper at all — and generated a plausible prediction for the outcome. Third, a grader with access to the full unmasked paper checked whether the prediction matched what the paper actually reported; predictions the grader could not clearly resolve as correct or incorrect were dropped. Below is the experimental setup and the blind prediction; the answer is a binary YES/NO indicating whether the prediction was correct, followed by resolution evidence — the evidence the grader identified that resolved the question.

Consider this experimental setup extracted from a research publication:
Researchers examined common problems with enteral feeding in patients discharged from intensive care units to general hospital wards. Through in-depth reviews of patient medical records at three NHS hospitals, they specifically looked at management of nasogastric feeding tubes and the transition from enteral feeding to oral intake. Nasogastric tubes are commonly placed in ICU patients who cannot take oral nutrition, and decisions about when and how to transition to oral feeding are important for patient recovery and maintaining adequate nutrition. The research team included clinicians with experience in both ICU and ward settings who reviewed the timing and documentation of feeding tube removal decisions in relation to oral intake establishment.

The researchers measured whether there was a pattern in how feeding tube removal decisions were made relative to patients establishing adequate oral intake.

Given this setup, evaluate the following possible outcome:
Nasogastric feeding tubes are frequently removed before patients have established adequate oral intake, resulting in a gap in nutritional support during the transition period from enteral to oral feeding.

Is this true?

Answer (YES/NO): NO